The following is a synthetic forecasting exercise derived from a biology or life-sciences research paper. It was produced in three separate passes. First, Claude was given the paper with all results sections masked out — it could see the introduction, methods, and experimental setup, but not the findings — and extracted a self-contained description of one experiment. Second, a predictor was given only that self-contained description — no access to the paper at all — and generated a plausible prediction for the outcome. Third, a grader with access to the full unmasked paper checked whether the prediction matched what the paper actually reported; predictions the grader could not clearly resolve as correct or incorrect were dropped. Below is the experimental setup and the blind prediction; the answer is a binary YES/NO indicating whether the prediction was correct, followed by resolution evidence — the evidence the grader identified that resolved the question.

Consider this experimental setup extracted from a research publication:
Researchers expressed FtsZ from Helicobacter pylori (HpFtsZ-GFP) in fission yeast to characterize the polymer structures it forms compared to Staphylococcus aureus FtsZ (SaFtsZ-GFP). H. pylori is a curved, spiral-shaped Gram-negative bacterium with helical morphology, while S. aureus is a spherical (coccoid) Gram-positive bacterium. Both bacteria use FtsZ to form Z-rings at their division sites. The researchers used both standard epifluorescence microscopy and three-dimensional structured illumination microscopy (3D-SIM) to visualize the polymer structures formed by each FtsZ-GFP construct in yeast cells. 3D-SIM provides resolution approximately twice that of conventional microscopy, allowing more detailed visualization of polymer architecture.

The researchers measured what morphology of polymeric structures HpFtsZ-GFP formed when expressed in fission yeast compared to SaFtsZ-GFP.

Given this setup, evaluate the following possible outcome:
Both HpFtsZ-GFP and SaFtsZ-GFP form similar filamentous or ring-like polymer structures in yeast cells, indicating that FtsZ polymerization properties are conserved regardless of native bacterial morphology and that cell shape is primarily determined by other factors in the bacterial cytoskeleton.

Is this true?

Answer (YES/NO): NO